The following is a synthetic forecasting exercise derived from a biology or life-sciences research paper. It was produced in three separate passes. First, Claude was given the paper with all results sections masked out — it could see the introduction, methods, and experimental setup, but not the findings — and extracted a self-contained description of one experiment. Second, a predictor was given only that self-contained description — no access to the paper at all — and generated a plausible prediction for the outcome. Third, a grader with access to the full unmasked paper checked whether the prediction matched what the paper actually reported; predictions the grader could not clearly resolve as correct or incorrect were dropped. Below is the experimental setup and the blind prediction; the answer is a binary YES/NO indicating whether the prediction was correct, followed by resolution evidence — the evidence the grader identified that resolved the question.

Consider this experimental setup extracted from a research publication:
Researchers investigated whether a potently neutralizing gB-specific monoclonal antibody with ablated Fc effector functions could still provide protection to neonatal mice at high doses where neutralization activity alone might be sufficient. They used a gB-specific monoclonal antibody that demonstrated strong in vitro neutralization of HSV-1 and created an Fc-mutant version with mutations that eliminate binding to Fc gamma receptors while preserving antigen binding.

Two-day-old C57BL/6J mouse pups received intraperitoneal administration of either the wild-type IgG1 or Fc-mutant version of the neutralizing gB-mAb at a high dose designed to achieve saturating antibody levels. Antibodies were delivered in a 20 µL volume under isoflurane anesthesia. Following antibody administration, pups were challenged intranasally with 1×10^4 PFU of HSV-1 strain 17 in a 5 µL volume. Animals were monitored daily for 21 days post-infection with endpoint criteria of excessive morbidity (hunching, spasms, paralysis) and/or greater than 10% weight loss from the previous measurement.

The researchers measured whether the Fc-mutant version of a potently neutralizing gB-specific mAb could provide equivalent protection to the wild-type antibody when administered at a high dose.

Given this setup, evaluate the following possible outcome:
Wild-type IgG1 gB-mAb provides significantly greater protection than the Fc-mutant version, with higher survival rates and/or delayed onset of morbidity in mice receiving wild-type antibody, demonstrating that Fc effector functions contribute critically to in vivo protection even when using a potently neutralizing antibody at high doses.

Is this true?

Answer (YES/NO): YES